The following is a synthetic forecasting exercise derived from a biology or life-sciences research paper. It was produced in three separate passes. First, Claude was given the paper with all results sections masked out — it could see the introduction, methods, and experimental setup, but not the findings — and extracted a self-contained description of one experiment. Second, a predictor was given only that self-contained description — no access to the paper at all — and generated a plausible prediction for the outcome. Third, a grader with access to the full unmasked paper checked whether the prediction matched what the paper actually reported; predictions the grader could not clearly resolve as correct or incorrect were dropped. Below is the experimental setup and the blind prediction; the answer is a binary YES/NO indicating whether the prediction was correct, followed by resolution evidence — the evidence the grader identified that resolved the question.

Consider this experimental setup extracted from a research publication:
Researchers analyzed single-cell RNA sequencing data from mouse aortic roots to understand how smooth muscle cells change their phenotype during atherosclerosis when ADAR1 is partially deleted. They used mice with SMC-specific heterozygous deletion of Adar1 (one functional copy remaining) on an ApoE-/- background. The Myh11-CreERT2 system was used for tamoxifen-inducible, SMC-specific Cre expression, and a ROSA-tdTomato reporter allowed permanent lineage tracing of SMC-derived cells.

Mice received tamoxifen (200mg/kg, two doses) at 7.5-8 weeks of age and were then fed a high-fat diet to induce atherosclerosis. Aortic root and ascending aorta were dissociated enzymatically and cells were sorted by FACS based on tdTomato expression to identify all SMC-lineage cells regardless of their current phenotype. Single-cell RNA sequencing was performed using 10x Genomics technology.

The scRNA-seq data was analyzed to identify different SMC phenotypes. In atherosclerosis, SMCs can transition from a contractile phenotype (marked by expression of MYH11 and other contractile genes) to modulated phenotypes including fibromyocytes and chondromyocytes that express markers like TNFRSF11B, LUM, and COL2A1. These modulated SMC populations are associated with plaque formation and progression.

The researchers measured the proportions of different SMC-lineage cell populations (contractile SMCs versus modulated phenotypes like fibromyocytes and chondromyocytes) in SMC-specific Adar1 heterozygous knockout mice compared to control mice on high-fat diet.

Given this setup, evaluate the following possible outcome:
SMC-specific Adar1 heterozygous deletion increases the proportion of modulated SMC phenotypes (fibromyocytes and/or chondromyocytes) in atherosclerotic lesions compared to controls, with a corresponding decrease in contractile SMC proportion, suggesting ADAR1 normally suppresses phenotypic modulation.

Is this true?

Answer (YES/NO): YES